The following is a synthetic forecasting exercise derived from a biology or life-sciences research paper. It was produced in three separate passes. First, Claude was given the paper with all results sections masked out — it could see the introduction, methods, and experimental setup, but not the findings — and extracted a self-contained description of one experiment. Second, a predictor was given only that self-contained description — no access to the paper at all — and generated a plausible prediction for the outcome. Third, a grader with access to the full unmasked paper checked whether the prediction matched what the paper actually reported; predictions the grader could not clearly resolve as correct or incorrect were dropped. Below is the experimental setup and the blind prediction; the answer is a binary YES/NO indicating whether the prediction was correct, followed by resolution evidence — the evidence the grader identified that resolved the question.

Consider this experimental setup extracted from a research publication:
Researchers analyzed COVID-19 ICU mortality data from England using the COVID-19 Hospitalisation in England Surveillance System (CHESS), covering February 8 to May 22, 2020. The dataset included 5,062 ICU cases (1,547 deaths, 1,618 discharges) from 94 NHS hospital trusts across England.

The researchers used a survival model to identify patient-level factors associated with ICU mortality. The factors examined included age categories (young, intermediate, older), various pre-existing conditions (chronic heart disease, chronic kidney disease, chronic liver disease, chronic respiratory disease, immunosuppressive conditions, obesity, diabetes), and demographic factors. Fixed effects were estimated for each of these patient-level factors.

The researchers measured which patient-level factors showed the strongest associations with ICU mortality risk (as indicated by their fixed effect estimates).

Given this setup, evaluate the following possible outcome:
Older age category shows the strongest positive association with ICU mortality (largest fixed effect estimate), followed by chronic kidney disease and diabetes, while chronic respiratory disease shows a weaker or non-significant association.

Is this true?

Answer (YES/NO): NO